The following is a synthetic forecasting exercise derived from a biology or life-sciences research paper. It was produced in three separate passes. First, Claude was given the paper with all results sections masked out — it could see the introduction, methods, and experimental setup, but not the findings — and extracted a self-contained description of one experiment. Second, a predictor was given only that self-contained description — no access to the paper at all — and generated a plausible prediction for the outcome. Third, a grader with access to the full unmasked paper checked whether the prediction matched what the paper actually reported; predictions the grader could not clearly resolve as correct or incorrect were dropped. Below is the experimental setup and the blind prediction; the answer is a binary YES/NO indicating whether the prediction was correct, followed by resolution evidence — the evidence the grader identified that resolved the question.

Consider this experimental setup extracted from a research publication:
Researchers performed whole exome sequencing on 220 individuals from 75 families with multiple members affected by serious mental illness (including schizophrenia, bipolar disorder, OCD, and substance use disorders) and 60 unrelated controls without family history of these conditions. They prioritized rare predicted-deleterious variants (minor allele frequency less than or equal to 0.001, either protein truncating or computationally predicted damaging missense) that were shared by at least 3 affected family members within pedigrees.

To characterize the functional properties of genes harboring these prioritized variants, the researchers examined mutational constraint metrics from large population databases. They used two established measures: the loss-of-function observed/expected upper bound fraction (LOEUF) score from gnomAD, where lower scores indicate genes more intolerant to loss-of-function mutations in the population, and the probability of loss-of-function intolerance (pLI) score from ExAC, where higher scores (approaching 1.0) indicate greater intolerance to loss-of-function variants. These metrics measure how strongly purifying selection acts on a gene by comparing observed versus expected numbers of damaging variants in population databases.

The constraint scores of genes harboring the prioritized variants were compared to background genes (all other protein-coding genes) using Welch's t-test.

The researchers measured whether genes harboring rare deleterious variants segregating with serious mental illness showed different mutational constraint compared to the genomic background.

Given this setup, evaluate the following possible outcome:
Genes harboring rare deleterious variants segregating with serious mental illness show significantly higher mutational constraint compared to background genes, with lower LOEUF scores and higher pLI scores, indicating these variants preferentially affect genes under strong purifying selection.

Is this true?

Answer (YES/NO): NO